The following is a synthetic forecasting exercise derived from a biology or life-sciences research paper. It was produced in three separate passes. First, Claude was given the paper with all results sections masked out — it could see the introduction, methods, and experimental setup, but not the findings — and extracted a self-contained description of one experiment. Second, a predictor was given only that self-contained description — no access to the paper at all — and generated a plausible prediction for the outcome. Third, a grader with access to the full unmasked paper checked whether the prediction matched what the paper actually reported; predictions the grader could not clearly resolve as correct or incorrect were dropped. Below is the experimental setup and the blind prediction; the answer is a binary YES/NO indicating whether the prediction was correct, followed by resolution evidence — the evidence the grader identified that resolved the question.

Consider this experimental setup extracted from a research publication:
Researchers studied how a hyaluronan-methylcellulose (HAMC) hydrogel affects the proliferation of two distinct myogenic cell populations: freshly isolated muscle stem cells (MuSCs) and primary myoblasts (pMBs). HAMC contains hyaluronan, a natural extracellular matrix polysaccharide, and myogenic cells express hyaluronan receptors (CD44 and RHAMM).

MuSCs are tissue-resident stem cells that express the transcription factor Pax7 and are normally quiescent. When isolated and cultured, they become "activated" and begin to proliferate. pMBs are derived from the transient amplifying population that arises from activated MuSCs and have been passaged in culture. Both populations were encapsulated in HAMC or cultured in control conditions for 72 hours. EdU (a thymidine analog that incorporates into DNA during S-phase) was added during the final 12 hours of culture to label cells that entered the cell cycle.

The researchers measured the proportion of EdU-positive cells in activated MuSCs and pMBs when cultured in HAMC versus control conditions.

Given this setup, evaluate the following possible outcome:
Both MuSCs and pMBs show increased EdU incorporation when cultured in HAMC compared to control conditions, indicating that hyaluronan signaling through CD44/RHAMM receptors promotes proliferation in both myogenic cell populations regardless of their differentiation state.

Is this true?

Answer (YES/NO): NO